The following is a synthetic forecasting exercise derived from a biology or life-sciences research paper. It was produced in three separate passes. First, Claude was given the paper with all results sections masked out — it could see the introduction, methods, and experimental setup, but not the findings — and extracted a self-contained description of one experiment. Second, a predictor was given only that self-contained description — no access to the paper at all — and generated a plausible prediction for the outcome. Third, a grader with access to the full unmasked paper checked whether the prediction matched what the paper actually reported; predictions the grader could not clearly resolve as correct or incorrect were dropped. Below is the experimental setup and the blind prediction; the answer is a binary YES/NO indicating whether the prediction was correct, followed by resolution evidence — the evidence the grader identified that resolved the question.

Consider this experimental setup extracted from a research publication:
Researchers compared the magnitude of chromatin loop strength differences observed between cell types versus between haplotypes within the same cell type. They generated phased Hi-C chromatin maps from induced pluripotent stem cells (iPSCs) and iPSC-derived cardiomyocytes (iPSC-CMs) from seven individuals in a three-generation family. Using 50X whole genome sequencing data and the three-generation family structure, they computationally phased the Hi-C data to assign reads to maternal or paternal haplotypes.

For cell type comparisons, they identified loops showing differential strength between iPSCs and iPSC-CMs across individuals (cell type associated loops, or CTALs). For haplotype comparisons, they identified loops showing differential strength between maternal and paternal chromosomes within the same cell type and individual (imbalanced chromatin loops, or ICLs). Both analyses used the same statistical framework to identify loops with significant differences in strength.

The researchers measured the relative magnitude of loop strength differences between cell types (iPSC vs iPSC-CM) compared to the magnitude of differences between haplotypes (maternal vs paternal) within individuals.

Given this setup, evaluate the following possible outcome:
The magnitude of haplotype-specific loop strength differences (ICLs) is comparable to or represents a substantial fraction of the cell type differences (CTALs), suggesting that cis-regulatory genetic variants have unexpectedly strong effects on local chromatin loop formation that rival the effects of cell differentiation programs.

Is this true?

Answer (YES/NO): NO